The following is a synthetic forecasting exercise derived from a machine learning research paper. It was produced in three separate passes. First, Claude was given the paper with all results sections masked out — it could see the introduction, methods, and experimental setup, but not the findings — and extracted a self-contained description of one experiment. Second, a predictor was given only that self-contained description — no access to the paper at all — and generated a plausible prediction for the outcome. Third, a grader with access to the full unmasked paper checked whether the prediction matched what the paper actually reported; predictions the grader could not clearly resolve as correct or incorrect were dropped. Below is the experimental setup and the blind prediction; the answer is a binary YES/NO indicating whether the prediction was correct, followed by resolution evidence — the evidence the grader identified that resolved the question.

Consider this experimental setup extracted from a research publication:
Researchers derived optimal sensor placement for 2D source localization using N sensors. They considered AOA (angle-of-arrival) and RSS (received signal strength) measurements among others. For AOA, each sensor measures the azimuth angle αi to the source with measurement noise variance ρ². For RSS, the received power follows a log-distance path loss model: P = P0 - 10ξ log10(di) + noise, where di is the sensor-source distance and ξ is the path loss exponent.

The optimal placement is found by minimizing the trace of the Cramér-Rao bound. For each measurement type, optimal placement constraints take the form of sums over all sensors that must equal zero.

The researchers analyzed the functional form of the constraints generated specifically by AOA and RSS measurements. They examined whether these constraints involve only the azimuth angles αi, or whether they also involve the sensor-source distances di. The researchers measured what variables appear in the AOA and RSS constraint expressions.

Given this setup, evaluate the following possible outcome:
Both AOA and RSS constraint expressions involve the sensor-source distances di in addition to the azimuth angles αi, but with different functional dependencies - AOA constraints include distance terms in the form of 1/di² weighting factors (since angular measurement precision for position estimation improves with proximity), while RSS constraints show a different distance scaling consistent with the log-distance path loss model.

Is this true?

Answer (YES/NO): NO